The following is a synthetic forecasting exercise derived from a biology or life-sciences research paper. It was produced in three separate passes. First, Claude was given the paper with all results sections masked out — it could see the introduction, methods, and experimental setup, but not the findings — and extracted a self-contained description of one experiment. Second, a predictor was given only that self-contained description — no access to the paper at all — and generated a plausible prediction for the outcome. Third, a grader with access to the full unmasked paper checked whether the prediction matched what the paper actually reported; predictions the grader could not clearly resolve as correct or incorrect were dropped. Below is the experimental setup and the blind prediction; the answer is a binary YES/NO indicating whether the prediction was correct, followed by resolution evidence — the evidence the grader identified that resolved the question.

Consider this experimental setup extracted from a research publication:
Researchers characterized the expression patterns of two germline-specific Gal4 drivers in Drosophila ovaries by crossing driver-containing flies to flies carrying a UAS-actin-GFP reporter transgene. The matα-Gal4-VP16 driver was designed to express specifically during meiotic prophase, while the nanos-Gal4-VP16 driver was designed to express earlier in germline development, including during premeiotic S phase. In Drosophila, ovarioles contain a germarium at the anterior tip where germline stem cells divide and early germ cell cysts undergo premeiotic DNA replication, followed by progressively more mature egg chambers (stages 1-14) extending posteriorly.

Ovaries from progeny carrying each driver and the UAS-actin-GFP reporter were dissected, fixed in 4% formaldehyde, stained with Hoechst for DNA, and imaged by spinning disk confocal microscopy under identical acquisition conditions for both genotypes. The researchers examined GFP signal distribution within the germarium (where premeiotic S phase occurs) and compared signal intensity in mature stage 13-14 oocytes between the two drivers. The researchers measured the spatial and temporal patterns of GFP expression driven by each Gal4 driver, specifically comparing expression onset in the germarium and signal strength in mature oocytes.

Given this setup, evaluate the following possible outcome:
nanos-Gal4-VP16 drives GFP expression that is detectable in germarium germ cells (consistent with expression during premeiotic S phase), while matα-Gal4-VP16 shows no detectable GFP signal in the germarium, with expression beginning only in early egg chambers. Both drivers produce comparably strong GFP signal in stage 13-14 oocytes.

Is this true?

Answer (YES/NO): NO